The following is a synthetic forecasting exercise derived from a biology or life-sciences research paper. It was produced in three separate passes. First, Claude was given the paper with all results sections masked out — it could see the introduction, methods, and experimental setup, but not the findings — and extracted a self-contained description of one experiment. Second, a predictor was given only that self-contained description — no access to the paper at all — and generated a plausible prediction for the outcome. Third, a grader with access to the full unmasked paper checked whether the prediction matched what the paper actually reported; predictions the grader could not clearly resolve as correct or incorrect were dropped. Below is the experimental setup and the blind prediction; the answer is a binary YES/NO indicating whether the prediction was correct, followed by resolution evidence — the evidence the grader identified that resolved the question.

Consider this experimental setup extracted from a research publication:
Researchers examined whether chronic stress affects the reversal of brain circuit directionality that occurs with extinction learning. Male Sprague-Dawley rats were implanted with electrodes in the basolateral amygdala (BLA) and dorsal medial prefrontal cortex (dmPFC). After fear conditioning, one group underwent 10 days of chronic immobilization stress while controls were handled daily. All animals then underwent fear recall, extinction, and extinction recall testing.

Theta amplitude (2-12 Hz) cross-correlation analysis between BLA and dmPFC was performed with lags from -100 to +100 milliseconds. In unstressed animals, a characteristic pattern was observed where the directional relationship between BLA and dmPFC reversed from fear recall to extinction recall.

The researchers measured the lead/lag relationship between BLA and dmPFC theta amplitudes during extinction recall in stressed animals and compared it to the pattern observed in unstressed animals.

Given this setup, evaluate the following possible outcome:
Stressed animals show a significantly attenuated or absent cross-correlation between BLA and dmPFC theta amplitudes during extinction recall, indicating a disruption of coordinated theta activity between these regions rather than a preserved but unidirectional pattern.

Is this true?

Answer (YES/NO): YES